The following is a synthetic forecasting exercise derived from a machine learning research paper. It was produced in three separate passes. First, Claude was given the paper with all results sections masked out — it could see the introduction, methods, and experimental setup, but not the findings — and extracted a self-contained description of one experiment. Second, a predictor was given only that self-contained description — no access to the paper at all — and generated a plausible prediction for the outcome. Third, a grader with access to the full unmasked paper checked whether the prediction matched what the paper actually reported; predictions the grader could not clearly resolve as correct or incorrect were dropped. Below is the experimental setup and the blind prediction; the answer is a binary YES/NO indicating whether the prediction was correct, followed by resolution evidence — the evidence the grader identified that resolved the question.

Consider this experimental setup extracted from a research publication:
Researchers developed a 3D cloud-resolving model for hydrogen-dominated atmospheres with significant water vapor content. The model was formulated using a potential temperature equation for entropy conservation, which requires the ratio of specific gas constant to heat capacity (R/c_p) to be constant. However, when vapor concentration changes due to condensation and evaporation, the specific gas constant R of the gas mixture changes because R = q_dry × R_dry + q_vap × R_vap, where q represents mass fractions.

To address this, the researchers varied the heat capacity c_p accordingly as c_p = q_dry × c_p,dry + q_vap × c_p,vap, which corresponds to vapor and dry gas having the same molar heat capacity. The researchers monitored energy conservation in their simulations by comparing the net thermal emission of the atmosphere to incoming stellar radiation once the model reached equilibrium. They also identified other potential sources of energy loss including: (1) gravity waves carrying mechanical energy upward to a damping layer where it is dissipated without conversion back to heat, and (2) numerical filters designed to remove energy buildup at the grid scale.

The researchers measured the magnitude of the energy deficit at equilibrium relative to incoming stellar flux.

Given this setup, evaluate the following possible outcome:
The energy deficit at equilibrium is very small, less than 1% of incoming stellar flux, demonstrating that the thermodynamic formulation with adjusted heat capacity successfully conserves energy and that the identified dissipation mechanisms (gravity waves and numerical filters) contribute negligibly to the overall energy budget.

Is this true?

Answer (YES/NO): NO